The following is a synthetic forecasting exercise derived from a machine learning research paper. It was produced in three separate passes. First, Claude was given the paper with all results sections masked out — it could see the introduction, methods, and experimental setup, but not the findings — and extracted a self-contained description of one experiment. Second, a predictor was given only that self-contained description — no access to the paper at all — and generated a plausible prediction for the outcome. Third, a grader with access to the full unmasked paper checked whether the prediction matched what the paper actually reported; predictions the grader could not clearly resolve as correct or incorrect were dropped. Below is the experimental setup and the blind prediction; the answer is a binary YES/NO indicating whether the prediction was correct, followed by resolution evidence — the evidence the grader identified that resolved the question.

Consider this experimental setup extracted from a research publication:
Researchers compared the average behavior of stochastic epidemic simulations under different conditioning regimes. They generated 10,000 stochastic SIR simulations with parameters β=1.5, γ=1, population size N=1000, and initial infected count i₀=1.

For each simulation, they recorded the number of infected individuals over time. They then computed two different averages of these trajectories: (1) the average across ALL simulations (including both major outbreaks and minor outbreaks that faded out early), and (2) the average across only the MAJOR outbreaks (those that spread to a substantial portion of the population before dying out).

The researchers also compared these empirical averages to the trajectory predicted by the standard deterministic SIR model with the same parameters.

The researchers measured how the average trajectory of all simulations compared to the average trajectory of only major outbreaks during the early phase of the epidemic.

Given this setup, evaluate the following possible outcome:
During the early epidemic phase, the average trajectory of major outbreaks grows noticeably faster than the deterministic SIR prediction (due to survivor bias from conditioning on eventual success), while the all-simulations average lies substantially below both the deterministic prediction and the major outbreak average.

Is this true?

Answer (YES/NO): NO